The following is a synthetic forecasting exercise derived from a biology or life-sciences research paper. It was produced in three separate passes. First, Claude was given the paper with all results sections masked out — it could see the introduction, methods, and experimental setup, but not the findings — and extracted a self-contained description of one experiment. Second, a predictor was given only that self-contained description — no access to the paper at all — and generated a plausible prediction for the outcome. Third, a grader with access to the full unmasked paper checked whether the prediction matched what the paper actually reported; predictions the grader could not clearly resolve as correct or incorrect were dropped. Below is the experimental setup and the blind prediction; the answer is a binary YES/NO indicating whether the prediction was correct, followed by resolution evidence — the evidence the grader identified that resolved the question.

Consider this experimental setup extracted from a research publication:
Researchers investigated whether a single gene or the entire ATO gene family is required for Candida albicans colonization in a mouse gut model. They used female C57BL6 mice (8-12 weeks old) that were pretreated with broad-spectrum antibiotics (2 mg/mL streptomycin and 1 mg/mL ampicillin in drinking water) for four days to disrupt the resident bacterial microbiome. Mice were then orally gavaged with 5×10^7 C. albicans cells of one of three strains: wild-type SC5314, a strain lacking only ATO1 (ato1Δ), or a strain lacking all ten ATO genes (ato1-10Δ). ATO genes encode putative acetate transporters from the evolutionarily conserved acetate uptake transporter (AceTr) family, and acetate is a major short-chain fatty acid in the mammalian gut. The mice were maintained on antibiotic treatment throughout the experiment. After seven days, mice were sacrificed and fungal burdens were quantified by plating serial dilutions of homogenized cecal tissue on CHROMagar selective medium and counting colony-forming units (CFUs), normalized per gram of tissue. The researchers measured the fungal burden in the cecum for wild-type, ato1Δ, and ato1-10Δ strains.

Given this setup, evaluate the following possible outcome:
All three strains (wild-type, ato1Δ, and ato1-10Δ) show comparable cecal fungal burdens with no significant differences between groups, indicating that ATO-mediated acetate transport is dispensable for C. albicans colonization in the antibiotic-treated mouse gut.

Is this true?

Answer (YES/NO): NO